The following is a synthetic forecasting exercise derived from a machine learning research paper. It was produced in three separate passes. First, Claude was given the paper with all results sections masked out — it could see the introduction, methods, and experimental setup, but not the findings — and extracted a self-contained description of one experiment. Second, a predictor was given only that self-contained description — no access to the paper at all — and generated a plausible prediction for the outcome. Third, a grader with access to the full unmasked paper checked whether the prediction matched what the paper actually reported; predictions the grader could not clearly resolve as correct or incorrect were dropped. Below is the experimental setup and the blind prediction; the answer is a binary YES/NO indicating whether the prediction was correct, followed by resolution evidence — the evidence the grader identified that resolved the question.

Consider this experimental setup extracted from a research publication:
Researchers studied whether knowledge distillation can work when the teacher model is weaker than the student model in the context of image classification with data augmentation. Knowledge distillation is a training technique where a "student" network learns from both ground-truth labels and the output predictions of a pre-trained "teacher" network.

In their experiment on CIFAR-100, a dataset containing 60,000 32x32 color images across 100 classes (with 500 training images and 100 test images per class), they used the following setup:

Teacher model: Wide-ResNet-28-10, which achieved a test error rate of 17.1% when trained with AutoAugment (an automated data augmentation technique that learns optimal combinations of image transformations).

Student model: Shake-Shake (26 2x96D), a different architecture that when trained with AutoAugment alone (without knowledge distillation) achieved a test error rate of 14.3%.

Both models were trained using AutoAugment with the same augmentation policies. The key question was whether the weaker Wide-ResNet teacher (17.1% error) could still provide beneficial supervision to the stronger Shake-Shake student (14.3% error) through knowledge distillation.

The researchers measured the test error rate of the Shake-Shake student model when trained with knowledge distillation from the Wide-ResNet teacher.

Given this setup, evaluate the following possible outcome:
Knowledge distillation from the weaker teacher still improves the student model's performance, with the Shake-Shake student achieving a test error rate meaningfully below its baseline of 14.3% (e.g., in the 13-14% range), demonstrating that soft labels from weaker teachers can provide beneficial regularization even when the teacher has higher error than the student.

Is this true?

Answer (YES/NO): YES